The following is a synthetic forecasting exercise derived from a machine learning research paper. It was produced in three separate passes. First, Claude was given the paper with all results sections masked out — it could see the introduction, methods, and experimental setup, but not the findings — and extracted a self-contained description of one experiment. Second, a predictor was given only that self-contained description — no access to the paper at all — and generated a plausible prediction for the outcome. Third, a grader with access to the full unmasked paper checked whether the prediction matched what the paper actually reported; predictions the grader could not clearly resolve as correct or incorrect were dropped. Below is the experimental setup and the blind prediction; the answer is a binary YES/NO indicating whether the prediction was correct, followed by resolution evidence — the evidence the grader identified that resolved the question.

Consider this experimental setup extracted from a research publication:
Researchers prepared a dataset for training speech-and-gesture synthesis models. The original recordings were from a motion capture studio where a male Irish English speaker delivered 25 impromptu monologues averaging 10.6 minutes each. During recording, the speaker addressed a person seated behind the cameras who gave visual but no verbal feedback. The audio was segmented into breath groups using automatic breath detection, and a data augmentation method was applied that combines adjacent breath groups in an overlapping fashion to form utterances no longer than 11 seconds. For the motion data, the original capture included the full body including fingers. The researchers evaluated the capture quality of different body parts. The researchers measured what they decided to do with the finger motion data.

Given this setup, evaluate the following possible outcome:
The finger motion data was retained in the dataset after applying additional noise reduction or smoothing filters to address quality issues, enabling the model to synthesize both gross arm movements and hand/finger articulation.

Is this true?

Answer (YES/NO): NO